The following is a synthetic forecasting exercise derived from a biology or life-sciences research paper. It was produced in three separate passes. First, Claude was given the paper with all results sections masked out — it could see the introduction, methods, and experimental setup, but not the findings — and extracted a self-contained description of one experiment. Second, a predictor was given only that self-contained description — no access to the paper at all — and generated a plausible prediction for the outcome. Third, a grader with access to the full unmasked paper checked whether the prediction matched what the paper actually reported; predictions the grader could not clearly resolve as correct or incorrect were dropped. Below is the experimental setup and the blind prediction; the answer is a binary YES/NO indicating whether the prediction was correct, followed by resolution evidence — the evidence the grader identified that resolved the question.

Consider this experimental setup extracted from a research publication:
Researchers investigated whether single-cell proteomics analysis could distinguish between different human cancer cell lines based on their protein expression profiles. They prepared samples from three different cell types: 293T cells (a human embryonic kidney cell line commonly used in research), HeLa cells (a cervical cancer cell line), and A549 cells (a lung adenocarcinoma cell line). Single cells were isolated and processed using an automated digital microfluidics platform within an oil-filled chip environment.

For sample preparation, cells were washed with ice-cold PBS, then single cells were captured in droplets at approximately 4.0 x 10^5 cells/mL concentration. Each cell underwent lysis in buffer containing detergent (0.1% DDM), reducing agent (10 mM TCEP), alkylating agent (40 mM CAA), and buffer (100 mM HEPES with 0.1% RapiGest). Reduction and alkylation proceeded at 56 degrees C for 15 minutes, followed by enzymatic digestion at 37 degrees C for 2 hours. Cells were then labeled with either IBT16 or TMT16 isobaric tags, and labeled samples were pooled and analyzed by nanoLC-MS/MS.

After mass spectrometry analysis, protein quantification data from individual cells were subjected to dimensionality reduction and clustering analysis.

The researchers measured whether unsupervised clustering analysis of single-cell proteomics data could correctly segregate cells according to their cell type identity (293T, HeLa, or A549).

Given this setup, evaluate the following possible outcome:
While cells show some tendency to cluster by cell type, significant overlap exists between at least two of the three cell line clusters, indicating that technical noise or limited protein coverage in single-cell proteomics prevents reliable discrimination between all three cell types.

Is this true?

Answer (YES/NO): NO